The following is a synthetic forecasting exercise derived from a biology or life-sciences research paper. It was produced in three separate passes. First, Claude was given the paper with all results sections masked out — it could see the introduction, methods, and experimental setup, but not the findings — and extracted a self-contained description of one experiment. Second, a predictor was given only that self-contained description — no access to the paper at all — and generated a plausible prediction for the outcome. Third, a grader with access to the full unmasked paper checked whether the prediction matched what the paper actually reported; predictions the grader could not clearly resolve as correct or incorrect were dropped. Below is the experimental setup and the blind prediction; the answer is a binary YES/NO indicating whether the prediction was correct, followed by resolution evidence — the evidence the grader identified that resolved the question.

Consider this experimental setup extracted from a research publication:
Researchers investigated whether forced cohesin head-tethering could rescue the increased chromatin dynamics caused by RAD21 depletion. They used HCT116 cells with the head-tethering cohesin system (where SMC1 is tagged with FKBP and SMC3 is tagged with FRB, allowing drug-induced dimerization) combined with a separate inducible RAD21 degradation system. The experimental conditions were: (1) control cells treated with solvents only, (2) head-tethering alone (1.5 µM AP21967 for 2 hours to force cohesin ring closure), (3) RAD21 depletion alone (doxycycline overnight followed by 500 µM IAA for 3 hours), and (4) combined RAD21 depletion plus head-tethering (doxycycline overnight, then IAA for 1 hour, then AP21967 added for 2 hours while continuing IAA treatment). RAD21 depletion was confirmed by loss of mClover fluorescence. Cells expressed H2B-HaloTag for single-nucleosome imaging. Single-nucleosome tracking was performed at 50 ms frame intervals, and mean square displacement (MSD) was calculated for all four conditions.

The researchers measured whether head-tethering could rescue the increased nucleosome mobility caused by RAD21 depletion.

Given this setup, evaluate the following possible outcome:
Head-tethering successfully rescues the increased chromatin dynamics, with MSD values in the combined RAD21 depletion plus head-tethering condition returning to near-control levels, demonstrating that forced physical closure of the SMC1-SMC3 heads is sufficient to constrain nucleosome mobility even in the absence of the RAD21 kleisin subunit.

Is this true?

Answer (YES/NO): NO